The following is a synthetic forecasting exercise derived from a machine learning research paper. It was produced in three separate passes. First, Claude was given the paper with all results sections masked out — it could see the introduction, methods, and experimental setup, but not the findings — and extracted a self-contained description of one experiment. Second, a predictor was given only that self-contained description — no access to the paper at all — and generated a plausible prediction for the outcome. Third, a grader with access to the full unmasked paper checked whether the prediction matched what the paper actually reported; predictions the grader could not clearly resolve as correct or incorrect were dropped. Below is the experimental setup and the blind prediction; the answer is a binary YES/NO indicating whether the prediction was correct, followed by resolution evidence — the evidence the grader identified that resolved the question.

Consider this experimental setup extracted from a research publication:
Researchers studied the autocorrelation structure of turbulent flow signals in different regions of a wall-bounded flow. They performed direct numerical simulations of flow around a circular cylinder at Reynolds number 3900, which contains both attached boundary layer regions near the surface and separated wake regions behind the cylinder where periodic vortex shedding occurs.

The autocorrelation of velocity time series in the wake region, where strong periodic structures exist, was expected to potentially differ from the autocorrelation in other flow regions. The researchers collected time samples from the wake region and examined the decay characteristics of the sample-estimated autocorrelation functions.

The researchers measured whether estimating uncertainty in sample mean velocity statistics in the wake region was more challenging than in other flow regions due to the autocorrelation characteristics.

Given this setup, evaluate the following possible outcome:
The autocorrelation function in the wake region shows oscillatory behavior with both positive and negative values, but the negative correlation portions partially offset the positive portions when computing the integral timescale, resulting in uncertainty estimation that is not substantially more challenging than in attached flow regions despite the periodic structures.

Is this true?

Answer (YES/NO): NO